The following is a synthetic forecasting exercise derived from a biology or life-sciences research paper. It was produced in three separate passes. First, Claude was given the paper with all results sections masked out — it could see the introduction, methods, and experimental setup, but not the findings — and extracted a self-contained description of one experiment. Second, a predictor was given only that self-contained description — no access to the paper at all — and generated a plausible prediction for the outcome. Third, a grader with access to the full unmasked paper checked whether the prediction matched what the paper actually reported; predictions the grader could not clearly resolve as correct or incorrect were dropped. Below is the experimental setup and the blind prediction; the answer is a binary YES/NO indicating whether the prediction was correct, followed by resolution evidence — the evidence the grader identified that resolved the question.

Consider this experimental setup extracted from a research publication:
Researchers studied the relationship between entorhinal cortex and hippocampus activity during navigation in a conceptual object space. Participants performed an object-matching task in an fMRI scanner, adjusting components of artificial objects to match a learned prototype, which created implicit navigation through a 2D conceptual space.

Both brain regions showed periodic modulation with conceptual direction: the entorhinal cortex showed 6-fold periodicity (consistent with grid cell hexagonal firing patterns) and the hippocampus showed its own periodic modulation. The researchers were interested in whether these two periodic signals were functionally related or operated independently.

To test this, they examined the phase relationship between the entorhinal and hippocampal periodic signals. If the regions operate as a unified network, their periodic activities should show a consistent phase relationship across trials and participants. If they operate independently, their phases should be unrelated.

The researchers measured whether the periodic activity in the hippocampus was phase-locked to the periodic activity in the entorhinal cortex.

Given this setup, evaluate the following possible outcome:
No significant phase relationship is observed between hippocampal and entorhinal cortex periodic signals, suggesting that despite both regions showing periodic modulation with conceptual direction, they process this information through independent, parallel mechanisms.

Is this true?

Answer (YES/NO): NO